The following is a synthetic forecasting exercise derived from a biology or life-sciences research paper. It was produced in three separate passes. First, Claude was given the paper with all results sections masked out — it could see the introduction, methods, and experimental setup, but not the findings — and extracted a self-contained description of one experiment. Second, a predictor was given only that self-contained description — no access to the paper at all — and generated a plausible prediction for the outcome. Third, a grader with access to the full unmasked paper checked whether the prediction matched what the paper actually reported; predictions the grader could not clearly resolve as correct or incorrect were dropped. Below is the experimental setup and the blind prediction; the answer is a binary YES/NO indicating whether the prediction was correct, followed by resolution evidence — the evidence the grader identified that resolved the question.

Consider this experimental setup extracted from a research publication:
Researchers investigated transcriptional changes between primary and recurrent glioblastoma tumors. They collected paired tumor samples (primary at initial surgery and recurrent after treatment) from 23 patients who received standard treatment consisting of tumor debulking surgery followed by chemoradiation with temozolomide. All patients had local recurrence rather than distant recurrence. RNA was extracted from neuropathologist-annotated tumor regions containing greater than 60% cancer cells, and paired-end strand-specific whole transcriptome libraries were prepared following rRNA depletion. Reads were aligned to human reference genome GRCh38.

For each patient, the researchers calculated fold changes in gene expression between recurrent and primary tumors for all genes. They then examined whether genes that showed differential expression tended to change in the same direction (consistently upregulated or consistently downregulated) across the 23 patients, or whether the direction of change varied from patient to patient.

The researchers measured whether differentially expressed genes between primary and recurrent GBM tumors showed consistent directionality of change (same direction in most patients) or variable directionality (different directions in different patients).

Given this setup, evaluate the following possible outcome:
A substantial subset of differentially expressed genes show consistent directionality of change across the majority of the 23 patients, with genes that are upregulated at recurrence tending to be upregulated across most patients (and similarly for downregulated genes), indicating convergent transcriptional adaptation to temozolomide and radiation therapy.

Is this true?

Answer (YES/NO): NO